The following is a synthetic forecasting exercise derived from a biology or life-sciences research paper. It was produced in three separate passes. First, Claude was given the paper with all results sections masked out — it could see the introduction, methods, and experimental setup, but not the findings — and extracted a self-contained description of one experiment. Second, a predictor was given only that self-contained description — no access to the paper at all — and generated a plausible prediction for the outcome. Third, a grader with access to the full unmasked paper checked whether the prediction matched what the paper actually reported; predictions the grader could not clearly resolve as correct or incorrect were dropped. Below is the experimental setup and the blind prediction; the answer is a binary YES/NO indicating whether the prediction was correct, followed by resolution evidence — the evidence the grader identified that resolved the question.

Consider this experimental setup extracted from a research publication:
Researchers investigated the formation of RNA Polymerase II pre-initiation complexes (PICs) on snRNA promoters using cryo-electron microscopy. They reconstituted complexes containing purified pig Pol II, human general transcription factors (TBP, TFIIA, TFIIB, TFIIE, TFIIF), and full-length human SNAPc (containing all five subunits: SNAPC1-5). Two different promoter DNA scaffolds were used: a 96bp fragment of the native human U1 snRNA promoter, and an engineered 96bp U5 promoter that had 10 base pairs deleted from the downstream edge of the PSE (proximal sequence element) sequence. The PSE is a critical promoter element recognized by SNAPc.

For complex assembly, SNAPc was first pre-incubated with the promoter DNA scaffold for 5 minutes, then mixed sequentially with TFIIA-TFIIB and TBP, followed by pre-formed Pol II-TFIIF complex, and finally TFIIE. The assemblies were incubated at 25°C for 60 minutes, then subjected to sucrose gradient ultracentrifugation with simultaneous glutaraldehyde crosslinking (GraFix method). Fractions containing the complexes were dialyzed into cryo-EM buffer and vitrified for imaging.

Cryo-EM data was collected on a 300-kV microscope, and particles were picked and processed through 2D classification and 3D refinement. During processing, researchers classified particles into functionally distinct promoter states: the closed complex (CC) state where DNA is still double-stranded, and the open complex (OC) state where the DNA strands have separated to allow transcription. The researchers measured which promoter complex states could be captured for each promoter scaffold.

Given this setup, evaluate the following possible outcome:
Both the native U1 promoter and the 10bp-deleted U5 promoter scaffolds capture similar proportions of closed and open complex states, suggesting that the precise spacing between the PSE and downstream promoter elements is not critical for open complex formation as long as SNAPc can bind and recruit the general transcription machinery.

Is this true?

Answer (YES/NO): NO